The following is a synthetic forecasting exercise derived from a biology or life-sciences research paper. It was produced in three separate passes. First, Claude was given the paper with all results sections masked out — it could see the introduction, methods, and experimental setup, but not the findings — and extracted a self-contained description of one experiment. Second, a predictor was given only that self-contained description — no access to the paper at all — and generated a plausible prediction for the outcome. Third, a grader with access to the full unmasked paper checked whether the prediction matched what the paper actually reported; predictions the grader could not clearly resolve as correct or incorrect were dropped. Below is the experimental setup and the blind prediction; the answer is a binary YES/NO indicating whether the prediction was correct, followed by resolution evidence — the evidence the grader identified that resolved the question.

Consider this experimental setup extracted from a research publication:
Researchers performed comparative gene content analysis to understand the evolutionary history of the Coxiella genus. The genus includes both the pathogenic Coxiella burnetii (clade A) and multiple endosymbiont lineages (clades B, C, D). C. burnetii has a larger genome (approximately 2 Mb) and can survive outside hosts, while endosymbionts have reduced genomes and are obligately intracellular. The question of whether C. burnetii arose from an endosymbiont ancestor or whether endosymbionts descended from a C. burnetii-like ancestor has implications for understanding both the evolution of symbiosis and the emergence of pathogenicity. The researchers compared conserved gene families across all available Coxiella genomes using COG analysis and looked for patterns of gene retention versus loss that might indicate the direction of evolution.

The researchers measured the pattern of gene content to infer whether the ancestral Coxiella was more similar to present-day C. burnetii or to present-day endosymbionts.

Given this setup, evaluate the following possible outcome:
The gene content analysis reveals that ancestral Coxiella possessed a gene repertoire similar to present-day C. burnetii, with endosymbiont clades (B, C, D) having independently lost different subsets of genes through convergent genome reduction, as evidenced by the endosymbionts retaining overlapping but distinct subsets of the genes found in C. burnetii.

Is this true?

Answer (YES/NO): YES